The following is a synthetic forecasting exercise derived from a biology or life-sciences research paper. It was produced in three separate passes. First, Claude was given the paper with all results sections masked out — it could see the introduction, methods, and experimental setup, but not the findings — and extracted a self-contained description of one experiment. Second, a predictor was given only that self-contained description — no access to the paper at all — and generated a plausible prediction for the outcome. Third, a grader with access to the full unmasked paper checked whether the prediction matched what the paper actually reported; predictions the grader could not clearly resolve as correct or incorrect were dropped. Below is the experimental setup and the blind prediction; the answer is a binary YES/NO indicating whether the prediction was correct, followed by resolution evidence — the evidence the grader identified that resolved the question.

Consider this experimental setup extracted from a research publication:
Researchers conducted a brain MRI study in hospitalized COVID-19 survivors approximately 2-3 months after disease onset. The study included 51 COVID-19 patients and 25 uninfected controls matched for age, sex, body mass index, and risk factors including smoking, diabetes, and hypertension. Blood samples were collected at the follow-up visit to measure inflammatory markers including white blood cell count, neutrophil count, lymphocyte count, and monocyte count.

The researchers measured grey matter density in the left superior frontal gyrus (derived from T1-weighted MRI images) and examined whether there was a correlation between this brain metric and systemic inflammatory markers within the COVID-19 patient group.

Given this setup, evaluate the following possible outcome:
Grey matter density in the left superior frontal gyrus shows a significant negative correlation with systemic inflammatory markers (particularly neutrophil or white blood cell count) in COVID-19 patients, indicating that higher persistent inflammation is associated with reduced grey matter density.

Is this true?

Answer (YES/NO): YES